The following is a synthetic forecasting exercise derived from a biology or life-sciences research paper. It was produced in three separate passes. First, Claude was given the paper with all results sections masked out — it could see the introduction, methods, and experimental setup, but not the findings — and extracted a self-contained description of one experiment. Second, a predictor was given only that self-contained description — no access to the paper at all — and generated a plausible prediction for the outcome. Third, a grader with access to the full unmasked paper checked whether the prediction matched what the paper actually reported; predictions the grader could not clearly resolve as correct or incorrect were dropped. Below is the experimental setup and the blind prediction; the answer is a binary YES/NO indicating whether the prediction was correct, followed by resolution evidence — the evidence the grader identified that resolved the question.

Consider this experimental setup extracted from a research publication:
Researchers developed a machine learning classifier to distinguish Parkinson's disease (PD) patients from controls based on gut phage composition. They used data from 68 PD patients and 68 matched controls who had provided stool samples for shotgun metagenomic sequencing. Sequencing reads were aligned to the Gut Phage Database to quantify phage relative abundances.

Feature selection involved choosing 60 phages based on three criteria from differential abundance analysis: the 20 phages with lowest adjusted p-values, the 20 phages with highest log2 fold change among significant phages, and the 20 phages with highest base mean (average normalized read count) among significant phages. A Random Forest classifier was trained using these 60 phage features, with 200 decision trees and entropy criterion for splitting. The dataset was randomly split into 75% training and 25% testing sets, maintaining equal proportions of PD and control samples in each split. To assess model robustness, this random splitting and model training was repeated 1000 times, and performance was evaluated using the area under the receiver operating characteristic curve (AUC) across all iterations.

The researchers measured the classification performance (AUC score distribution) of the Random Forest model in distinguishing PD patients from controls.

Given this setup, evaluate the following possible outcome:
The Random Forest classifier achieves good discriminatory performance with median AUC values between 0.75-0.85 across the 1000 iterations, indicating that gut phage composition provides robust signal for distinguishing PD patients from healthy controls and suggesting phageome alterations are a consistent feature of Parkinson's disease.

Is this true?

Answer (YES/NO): NO